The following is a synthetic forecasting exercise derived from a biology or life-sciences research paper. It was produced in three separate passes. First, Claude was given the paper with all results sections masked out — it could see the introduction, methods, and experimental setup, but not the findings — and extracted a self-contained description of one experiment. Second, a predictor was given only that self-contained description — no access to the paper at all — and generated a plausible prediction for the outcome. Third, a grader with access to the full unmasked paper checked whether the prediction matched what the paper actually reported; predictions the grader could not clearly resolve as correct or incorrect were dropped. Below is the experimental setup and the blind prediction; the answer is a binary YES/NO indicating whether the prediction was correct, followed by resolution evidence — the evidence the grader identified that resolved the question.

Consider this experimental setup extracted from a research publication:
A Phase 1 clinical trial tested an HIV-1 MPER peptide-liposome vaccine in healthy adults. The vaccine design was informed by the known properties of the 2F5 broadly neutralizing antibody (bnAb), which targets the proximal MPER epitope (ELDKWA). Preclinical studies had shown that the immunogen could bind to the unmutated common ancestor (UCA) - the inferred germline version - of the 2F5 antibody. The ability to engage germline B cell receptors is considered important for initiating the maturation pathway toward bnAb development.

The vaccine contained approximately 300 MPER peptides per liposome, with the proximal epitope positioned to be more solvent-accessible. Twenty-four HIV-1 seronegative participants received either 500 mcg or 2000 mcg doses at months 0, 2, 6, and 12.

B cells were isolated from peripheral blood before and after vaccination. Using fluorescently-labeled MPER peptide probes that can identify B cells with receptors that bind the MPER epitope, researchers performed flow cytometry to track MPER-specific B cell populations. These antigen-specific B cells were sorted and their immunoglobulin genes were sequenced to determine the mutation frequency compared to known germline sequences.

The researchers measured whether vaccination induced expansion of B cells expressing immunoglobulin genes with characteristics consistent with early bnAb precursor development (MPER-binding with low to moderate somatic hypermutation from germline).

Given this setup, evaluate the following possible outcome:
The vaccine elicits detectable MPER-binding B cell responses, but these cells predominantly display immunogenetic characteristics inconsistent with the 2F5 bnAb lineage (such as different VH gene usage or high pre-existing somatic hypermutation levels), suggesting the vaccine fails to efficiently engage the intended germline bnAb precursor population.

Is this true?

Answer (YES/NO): NO